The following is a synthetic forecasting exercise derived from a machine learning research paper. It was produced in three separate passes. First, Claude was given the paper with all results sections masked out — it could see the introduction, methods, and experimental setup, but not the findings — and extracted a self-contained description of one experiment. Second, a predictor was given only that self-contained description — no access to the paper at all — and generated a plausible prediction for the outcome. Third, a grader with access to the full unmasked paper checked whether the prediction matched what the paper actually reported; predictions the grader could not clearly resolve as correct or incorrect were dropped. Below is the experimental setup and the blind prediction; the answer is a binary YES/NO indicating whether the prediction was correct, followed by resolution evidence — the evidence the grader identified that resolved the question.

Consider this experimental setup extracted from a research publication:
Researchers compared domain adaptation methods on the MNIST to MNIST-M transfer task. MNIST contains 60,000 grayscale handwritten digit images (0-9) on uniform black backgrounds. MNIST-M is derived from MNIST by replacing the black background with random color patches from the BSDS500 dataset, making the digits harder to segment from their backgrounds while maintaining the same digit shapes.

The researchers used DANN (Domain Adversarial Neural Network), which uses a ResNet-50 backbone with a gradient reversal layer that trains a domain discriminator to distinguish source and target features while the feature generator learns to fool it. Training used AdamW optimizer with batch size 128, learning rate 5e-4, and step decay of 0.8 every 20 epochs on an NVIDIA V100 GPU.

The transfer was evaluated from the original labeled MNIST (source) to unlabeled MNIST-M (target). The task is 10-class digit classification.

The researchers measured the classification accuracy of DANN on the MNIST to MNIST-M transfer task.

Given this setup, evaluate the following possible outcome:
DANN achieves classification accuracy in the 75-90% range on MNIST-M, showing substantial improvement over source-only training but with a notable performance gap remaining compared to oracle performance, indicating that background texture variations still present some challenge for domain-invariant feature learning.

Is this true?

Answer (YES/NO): YES